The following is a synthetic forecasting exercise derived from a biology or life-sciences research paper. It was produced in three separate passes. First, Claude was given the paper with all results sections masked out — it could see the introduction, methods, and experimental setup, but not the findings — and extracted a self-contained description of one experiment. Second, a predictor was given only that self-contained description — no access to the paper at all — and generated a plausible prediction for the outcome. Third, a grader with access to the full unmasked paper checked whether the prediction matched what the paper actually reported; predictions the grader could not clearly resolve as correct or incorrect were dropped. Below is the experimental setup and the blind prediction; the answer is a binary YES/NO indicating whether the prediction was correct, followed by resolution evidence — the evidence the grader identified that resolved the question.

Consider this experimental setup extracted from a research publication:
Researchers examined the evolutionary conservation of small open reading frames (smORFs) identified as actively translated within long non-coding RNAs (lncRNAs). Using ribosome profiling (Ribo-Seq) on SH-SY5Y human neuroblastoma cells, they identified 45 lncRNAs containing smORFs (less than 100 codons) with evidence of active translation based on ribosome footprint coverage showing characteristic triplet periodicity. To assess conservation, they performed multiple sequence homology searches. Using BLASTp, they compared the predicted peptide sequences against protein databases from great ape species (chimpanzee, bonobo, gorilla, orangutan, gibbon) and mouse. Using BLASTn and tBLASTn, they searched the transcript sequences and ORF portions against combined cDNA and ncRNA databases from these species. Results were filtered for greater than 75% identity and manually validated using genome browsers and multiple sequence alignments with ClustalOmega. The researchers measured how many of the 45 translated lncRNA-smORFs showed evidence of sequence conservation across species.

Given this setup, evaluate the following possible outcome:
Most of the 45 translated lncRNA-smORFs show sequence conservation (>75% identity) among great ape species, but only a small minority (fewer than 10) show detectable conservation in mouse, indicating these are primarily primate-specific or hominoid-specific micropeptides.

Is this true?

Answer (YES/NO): NO